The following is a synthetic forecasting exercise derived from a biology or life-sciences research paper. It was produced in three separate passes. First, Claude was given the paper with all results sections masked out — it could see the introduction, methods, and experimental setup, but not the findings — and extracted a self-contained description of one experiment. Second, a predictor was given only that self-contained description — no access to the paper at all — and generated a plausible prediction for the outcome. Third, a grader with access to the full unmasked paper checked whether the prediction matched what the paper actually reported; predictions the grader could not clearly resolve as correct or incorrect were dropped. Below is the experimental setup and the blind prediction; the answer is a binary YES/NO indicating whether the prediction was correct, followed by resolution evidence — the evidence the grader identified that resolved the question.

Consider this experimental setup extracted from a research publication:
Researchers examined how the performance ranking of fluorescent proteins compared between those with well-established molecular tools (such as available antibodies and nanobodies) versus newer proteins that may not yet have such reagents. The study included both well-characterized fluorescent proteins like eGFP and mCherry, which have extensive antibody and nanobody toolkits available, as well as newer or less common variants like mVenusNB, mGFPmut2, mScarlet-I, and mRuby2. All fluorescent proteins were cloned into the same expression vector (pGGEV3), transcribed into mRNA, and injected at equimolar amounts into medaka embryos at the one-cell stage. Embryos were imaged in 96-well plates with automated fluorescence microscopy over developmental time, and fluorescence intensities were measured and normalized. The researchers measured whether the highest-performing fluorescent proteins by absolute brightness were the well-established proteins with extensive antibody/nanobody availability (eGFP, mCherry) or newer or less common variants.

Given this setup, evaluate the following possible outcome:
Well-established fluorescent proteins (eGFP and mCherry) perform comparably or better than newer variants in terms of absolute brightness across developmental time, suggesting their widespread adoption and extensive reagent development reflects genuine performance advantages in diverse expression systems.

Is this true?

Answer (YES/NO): NO